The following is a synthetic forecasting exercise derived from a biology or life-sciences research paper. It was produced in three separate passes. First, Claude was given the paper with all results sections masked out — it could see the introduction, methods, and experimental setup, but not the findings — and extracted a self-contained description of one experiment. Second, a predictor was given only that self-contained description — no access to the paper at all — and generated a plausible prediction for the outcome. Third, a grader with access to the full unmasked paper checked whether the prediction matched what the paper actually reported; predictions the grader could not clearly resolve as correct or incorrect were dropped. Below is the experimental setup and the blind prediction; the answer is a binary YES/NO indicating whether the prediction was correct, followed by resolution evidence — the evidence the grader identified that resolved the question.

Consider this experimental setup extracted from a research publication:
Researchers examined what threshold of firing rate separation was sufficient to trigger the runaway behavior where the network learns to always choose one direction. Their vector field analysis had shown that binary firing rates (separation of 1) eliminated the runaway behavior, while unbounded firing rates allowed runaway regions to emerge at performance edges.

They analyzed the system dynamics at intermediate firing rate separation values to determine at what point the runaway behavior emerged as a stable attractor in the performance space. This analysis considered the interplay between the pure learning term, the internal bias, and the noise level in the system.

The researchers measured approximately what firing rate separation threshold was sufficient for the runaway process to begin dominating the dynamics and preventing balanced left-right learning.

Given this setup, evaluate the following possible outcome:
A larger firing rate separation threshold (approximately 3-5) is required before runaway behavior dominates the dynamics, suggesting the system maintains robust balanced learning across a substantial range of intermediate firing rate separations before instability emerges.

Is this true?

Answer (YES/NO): NO